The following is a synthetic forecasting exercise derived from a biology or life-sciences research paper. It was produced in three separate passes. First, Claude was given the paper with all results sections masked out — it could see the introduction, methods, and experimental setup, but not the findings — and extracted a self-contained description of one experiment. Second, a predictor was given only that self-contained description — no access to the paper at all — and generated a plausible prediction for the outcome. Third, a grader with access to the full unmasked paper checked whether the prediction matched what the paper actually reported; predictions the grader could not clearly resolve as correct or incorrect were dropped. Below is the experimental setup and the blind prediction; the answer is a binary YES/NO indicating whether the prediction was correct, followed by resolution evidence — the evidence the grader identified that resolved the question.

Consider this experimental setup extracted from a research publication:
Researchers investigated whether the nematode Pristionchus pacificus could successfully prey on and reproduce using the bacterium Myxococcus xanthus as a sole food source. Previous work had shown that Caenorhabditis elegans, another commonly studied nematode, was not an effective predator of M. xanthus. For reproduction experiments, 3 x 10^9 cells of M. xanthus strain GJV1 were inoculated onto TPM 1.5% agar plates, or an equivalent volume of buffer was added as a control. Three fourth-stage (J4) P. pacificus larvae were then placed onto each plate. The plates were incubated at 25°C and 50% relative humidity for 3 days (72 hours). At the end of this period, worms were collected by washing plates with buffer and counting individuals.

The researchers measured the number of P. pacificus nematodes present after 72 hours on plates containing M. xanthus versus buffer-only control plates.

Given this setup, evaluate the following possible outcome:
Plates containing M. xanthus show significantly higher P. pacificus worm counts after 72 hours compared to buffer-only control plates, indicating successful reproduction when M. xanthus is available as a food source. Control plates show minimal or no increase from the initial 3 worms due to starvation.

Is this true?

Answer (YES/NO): YES